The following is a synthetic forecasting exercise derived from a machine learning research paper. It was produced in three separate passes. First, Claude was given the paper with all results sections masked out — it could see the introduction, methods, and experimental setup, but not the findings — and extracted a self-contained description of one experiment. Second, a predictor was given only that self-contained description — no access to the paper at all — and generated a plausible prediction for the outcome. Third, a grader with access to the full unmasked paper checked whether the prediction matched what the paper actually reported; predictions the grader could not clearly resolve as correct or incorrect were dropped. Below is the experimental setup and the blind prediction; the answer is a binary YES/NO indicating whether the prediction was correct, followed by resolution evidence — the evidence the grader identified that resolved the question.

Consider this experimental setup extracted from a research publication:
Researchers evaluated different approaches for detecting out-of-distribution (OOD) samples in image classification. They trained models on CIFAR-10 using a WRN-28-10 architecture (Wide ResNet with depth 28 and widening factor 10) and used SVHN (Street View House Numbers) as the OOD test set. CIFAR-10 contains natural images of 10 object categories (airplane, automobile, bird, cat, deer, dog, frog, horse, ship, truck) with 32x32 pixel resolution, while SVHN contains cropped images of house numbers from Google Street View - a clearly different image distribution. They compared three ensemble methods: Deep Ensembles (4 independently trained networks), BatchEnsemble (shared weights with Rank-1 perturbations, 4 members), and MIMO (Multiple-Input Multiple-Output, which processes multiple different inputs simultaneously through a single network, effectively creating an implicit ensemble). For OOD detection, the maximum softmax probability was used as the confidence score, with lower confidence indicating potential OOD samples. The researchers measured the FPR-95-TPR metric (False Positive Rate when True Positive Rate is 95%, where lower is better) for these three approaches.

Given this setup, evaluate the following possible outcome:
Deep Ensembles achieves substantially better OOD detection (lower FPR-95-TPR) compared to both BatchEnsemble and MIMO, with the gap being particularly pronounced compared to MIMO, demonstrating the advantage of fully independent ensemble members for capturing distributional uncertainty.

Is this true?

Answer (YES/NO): YES